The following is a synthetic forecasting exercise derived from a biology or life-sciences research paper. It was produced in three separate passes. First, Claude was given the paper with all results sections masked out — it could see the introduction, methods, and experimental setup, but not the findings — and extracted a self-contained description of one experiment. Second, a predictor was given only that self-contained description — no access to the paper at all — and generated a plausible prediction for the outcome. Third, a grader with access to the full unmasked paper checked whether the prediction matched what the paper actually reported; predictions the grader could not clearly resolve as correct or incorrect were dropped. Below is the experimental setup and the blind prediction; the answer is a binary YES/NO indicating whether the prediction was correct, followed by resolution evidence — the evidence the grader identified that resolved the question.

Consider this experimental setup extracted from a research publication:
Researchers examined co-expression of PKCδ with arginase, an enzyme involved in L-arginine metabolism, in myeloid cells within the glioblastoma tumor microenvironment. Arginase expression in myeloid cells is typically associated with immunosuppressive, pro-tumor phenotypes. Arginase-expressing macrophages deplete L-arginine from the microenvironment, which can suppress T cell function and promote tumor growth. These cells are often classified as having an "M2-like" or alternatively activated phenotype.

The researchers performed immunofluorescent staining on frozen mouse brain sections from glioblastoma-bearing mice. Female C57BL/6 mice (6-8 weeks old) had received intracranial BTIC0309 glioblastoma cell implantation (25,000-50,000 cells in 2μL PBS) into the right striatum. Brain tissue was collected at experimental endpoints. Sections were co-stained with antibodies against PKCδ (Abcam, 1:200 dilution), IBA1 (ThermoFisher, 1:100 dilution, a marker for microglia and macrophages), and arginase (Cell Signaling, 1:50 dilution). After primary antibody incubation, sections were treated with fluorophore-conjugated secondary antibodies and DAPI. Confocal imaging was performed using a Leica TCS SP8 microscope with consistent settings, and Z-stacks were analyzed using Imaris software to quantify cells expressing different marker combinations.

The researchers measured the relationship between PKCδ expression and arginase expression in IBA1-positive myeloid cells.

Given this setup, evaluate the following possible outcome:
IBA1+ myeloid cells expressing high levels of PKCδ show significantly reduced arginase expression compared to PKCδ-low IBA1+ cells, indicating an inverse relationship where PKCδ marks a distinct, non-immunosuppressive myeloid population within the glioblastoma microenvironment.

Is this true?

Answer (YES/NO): YES